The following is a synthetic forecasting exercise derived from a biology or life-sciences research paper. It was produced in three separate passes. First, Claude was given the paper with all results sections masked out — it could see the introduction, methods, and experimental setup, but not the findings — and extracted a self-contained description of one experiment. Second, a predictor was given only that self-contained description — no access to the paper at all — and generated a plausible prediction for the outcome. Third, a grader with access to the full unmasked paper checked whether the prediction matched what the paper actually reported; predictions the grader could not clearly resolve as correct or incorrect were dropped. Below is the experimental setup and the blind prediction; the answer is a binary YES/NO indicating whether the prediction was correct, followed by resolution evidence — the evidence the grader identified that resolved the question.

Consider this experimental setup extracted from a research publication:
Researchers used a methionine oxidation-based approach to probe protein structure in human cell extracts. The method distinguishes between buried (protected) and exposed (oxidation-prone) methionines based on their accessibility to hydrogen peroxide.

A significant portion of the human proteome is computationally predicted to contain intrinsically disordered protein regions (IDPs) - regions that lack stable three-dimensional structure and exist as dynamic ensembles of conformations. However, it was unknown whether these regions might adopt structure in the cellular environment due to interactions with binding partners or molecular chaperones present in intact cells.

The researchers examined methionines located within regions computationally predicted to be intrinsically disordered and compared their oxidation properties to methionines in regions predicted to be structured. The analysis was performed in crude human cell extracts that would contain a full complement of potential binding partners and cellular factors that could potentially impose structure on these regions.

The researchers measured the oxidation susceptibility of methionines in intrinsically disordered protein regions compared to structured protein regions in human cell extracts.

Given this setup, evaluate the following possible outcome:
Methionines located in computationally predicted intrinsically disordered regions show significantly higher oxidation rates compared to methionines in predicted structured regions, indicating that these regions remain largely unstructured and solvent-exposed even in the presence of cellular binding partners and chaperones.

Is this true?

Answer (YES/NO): YES